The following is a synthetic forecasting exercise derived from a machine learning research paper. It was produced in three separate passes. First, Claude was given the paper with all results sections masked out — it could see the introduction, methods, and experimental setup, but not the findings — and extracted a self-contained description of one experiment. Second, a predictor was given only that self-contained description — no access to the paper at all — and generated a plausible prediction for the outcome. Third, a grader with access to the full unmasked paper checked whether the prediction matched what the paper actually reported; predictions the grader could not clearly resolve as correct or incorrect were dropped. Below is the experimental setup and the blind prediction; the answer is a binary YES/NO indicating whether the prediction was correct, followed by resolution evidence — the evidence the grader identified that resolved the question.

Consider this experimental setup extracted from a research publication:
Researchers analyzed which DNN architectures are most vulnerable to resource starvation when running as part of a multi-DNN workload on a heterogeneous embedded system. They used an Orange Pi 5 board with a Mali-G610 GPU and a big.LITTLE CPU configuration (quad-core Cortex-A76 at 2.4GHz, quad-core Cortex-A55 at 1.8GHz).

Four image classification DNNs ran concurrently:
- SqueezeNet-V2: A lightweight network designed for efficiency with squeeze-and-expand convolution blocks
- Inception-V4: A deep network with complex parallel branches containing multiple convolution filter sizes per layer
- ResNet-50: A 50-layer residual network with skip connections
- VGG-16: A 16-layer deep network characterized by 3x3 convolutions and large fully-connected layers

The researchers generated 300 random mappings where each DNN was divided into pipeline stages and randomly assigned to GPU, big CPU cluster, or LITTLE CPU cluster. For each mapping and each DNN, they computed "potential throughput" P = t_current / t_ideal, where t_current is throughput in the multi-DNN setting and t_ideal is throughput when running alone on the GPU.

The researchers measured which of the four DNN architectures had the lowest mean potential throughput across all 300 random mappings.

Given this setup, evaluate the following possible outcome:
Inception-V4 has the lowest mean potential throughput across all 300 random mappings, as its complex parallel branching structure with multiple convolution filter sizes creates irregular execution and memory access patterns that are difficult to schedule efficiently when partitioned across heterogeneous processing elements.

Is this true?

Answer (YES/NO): YES